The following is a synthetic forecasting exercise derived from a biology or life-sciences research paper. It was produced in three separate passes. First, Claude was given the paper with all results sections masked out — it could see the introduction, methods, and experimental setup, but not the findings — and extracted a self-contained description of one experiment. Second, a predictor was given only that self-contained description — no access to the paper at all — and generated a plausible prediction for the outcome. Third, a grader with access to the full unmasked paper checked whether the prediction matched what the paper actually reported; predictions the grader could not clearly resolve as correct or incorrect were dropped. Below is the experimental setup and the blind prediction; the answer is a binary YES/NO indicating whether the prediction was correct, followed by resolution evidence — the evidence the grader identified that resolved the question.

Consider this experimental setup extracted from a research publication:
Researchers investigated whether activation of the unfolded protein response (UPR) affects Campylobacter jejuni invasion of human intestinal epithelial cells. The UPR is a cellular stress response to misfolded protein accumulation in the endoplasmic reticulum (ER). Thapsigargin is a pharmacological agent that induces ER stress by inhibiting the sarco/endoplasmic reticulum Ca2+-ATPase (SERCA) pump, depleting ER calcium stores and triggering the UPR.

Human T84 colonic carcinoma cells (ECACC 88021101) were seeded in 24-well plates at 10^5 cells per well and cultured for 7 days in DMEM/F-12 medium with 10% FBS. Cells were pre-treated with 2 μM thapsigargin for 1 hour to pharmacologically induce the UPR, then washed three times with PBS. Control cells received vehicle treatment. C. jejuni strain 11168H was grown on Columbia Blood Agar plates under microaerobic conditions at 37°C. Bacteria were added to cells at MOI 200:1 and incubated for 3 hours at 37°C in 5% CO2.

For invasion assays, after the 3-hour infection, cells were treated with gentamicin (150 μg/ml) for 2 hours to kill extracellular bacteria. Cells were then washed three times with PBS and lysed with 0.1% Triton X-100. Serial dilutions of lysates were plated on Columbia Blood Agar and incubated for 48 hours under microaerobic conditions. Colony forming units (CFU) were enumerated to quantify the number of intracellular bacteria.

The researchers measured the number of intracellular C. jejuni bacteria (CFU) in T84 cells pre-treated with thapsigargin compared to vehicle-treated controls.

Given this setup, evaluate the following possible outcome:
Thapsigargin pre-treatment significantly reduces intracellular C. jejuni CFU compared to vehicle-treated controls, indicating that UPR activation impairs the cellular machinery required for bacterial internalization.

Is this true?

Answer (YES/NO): NO